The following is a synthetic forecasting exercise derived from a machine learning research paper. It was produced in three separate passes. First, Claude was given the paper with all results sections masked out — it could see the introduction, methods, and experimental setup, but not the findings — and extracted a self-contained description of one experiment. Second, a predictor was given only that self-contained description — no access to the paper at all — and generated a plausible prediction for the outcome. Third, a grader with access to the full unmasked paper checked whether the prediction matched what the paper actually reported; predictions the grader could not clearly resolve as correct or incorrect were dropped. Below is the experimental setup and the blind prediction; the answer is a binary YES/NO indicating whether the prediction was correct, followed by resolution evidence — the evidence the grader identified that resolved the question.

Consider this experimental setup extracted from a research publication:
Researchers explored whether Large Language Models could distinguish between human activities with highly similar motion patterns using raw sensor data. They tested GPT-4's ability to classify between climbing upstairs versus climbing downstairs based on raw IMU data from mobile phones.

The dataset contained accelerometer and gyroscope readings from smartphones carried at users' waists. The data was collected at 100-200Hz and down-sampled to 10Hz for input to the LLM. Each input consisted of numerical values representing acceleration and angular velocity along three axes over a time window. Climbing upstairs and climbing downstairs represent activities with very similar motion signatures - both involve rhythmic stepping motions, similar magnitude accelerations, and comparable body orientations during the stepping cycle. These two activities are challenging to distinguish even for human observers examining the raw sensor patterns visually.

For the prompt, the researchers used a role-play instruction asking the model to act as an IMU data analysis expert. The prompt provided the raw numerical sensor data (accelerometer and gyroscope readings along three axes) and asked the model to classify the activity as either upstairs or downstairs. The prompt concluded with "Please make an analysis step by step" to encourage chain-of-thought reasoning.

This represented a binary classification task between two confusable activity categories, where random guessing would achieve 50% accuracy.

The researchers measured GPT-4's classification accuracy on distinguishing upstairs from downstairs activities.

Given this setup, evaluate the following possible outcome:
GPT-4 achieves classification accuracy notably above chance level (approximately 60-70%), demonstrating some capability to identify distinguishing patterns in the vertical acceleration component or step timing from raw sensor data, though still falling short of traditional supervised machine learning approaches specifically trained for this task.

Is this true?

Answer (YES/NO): NO